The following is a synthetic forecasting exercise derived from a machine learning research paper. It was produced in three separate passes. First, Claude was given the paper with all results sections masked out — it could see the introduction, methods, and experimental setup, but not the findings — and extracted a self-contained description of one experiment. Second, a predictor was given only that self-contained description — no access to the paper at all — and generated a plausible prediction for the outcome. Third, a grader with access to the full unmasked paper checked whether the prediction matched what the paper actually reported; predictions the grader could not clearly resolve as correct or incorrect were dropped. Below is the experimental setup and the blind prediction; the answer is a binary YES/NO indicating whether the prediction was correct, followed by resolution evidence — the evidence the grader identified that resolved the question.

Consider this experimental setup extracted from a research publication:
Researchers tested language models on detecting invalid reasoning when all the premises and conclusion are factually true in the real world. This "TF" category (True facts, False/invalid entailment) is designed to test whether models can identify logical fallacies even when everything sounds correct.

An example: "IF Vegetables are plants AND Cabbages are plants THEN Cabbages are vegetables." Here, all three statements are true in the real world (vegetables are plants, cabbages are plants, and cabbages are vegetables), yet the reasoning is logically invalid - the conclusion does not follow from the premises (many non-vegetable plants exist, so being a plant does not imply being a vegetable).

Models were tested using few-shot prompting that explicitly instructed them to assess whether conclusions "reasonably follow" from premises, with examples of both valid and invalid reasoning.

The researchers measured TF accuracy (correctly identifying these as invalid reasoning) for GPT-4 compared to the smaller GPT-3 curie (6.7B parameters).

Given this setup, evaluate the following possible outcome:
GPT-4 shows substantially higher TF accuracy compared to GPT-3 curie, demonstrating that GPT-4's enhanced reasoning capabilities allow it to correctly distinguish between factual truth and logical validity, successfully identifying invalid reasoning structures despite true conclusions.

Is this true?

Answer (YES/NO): YES